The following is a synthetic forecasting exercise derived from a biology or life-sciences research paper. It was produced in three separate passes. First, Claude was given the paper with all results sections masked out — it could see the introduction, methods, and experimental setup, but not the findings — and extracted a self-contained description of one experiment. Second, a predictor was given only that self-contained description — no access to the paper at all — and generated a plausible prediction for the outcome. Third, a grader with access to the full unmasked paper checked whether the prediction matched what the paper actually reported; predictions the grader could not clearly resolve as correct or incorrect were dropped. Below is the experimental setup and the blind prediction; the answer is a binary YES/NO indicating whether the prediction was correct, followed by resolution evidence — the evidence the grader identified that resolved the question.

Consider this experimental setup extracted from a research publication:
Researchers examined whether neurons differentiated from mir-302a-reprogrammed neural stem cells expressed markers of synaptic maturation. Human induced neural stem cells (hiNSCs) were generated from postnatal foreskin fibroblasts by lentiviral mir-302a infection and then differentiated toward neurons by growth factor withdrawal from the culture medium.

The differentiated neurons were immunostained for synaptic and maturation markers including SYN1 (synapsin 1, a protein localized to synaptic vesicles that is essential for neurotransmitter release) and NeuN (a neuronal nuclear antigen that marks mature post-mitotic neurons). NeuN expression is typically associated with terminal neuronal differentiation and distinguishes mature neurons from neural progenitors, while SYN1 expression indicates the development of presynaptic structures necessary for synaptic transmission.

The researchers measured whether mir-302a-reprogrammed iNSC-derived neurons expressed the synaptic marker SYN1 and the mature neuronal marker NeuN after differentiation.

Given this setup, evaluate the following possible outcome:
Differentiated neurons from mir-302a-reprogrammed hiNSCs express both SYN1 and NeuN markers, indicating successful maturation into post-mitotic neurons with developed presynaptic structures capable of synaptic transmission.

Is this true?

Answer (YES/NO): YES